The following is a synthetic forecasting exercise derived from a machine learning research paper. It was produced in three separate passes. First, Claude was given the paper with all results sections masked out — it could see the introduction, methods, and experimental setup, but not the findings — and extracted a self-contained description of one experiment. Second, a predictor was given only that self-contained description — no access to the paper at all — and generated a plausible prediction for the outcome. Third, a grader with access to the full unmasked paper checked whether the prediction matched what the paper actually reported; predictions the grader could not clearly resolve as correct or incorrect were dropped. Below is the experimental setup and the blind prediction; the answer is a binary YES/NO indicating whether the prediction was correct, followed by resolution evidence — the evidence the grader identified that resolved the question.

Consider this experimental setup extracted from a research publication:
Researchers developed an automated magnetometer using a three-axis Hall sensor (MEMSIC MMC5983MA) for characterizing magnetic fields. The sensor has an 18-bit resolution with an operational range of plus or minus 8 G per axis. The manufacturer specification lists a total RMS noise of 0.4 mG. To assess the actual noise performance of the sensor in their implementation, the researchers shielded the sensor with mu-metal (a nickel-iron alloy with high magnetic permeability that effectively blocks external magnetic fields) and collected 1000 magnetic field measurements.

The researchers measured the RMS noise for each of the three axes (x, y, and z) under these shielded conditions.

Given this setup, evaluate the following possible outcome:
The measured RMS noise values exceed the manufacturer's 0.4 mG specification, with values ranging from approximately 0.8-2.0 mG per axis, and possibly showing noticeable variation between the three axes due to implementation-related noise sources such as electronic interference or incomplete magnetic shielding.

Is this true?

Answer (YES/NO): NO